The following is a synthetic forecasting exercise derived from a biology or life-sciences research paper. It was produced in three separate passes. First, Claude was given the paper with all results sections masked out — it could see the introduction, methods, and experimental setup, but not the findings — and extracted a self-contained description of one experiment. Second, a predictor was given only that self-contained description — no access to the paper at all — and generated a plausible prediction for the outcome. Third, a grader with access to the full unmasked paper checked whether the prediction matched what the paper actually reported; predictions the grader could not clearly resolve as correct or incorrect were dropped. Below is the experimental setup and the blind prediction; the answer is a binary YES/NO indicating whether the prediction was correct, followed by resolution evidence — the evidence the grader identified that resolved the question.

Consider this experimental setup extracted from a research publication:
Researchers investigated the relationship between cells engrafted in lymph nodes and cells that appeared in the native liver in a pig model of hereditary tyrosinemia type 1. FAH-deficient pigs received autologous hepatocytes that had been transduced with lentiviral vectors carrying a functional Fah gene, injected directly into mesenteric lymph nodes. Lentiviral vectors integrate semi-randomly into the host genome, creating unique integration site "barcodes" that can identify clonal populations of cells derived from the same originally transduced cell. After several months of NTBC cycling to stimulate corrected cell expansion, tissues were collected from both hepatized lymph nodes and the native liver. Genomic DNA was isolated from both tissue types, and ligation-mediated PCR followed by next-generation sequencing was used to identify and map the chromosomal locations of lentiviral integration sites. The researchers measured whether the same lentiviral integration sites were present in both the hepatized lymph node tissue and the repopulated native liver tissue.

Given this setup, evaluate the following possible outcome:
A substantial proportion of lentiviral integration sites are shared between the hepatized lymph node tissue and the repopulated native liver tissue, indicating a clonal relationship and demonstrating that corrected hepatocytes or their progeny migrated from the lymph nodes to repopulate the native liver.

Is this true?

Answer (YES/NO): YES